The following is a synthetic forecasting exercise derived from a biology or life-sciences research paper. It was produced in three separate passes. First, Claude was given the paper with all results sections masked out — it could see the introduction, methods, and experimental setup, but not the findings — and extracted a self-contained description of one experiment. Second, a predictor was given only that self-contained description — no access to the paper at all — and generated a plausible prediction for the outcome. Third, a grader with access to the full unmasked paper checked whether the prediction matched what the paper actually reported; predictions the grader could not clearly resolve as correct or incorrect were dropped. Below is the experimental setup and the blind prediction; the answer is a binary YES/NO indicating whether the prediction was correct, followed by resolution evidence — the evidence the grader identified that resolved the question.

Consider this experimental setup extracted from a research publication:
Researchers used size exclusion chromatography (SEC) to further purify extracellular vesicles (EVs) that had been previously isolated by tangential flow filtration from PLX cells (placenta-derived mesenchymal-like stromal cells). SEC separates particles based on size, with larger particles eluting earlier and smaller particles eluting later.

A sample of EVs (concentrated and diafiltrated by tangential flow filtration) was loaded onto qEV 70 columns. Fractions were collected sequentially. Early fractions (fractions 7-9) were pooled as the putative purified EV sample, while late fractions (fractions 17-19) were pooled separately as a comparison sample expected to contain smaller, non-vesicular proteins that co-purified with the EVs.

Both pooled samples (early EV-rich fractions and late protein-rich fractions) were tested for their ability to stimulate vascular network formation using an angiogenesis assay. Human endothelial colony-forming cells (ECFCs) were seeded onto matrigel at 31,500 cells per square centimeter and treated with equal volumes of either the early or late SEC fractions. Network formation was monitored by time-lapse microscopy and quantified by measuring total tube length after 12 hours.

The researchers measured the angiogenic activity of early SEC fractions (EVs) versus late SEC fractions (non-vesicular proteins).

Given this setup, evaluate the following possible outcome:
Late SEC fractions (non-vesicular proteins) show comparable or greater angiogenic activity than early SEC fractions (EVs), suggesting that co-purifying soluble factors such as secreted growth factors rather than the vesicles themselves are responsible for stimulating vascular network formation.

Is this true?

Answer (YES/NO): NO